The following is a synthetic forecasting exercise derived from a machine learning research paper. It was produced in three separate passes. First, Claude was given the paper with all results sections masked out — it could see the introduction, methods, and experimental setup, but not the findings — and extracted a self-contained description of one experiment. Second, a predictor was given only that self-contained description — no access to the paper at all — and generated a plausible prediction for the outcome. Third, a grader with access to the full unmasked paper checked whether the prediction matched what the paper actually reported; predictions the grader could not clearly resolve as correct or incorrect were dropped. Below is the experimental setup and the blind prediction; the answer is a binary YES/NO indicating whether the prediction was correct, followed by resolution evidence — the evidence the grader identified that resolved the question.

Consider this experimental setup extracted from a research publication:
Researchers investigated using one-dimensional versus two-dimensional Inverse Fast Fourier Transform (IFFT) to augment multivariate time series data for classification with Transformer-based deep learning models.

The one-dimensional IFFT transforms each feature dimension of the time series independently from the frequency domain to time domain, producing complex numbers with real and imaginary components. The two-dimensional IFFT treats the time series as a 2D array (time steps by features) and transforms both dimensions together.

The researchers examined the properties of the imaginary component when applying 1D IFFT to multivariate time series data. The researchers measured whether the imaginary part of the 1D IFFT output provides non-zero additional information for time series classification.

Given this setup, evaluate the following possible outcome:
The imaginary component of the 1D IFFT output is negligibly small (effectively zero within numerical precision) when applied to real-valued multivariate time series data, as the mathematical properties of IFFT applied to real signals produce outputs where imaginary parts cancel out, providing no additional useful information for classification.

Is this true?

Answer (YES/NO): NO